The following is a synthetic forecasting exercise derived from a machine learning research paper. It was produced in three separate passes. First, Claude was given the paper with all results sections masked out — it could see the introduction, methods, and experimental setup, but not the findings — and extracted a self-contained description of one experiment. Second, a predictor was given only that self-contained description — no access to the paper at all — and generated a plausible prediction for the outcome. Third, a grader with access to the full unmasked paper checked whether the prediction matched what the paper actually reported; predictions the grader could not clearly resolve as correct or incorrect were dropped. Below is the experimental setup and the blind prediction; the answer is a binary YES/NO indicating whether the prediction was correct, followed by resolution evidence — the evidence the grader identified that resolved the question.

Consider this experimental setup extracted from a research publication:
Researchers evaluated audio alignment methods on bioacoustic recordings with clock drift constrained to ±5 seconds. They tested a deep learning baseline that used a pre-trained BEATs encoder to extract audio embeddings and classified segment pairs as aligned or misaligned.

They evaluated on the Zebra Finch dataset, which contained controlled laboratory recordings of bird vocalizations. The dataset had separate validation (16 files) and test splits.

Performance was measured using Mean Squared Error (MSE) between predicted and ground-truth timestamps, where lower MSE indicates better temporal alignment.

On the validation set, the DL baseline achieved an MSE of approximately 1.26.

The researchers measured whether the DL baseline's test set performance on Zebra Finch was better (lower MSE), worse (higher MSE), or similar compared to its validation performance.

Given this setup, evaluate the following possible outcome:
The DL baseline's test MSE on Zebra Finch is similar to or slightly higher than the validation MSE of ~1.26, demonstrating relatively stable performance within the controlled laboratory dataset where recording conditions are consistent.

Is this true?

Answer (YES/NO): NO